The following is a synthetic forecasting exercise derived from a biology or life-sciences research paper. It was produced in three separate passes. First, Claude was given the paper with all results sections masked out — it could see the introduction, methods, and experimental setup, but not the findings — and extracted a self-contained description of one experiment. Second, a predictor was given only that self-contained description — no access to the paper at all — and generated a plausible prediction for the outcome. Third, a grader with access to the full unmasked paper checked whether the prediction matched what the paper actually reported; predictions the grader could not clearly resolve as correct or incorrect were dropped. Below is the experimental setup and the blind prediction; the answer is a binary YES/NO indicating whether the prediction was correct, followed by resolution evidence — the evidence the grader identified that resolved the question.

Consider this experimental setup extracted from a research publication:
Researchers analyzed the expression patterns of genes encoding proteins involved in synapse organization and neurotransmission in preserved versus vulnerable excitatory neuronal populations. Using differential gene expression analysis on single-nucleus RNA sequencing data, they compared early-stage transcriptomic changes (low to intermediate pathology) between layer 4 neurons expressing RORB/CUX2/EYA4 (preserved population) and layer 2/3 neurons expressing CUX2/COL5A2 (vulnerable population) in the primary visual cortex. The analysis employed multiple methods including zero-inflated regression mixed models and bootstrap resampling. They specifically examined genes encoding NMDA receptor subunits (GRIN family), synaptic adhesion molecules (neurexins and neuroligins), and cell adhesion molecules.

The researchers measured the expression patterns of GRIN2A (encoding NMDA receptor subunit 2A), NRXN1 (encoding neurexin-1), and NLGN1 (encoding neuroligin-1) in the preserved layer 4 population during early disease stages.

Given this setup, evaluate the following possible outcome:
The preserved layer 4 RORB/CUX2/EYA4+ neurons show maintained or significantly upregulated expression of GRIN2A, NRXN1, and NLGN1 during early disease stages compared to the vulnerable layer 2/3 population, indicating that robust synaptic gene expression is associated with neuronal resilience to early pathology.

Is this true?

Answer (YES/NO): YES